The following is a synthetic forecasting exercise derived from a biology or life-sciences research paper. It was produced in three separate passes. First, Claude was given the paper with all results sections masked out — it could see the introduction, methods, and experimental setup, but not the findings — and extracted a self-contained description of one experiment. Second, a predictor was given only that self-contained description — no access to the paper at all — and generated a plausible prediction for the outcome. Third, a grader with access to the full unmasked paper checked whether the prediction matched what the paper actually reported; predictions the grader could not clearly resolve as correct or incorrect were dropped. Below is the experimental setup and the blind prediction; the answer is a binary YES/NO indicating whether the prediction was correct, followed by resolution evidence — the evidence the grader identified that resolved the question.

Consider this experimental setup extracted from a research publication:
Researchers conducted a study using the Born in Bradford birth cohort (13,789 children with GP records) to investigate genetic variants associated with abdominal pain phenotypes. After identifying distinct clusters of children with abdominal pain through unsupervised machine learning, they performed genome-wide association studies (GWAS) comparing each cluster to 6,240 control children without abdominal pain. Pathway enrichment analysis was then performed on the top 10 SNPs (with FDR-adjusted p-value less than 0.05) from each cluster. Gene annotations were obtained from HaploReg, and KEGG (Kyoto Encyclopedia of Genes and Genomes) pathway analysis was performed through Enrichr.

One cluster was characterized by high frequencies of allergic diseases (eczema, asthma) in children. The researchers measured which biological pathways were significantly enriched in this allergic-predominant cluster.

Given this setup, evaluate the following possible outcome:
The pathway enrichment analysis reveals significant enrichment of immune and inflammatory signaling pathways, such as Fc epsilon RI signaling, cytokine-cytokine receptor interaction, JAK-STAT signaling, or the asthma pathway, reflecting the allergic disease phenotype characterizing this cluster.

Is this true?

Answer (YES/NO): NO